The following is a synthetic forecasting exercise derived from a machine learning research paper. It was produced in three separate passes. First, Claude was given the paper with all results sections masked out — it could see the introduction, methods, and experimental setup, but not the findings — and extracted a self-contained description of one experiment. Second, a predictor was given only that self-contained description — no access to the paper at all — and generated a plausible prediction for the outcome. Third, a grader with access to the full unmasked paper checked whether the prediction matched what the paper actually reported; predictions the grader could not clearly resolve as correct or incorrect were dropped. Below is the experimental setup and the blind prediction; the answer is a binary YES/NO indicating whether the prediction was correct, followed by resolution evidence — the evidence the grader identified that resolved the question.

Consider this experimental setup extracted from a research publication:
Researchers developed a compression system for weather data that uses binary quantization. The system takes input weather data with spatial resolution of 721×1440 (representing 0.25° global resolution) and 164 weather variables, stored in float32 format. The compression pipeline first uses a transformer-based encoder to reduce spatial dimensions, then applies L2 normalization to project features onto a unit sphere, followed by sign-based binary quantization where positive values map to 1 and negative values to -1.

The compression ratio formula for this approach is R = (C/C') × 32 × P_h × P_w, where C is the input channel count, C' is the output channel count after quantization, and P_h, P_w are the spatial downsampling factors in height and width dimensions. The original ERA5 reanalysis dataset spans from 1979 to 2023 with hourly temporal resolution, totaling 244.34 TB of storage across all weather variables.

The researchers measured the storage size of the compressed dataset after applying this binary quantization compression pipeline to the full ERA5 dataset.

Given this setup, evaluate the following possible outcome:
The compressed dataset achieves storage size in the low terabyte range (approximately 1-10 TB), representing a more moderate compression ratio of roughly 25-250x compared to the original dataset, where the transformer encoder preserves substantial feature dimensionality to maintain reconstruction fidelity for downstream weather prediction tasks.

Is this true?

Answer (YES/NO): NO